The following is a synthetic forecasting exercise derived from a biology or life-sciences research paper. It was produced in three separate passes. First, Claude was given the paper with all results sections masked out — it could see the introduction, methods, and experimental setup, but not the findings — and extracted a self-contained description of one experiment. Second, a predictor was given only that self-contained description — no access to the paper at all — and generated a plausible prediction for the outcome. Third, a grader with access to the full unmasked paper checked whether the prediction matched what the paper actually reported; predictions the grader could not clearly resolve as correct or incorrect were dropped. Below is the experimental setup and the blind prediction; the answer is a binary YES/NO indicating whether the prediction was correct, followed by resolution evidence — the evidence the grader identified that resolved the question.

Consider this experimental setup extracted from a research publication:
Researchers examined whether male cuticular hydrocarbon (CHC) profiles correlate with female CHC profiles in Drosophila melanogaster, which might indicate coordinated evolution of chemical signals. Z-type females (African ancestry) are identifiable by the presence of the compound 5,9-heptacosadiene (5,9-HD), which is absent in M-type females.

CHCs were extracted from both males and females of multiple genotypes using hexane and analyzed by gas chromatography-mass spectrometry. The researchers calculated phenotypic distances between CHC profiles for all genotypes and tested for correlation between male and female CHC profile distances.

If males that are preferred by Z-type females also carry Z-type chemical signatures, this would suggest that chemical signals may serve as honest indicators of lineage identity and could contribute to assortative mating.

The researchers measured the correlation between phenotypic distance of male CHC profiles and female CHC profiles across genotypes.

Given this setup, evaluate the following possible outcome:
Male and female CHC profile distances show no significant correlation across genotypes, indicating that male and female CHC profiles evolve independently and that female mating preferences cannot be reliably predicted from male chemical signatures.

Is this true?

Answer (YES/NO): NO